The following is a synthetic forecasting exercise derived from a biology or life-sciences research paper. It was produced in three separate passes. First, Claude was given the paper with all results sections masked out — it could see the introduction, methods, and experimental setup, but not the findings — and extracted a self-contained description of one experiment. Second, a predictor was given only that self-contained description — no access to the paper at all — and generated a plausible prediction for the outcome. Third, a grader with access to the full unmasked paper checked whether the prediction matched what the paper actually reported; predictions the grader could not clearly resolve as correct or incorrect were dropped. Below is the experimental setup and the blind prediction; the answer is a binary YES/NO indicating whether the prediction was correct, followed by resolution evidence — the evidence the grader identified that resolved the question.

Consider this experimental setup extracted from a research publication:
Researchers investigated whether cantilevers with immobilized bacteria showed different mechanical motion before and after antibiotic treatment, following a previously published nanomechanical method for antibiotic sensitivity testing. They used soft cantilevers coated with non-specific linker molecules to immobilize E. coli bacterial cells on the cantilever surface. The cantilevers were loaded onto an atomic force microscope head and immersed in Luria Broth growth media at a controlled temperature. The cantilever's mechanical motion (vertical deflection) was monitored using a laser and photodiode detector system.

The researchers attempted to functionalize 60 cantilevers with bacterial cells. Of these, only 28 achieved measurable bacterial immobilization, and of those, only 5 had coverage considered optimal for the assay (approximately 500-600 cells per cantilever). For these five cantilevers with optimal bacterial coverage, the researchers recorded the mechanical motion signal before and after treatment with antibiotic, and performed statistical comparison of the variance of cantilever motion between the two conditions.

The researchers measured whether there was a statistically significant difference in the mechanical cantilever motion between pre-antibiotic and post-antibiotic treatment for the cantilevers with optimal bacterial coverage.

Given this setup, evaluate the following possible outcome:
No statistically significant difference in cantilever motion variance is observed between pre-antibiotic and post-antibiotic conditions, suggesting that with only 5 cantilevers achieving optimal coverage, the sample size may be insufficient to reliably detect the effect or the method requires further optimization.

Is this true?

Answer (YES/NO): YES